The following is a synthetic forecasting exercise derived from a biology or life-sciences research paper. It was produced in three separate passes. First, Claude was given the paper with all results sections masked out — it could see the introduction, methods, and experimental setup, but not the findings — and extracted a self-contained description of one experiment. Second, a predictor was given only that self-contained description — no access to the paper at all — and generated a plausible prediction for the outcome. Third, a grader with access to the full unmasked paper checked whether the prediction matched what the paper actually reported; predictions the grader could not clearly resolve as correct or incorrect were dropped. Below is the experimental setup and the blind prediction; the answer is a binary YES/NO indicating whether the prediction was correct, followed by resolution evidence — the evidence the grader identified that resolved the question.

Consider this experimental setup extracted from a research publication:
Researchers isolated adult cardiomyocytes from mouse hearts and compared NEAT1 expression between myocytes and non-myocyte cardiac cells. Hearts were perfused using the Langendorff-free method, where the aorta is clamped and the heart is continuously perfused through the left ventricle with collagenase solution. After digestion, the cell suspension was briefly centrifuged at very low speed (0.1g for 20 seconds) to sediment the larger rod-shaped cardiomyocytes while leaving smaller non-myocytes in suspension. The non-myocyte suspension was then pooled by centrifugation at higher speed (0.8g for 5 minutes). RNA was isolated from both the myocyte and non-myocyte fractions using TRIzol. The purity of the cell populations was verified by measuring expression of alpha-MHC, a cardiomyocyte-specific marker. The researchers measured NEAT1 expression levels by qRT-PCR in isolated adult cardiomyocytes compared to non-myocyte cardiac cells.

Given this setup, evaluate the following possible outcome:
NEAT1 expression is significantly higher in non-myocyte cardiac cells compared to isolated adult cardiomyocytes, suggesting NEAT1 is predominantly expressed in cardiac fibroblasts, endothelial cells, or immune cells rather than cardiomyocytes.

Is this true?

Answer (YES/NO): NO